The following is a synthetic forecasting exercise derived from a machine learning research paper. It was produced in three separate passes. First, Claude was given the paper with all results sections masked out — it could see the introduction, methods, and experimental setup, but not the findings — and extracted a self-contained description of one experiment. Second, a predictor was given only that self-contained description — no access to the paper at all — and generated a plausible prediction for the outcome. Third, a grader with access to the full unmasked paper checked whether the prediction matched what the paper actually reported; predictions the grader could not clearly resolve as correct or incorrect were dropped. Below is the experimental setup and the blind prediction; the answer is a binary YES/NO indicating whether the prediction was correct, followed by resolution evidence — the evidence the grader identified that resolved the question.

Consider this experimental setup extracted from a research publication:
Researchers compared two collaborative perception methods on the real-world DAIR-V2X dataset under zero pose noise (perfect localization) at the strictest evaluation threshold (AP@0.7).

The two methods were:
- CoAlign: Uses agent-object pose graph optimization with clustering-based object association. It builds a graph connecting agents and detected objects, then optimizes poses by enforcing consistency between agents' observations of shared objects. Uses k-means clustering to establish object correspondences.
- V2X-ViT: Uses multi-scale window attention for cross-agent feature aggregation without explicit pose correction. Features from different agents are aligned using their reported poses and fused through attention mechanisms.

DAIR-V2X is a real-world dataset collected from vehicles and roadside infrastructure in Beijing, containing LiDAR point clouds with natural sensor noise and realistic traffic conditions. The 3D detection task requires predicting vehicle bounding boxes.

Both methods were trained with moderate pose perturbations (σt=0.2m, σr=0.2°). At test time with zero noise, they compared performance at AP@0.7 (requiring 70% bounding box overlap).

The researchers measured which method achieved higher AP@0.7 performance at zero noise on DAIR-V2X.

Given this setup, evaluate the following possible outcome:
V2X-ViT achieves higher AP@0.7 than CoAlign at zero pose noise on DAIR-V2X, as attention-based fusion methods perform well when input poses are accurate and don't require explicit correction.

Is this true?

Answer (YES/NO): NO